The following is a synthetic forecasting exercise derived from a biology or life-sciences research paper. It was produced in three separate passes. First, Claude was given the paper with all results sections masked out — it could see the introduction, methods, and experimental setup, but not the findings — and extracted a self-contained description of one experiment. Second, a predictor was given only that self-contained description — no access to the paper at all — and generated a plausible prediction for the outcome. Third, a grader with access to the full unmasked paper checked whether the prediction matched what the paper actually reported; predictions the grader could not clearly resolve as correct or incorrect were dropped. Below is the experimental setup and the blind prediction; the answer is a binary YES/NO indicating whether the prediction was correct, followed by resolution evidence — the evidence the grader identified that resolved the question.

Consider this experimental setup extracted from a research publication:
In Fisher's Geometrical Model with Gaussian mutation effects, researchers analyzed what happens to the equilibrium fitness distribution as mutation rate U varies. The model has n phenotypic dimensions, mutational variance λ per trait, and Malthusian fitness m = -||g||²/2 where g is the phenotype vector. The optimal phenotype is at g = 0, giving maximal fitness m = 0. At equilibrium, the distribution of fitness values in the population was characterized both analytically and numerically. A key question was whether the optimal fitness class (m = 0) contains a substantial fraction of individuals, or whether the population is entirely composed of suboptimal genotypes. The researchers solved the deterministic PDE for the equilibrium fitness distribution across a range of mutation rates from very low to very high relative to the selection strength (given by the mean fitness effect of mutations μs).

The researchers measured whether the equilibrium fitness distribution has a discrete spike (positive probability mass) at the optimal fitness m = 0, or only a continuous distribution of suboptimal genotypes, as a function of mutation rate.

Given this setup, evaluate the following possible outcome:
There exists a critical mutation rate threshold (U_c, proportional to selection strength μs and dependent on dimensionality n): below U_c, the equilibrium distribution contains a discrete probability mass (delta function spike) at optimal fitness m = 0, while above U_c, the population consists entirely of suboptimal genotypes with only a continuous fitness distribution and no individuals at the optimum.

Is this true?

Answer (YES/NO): YES